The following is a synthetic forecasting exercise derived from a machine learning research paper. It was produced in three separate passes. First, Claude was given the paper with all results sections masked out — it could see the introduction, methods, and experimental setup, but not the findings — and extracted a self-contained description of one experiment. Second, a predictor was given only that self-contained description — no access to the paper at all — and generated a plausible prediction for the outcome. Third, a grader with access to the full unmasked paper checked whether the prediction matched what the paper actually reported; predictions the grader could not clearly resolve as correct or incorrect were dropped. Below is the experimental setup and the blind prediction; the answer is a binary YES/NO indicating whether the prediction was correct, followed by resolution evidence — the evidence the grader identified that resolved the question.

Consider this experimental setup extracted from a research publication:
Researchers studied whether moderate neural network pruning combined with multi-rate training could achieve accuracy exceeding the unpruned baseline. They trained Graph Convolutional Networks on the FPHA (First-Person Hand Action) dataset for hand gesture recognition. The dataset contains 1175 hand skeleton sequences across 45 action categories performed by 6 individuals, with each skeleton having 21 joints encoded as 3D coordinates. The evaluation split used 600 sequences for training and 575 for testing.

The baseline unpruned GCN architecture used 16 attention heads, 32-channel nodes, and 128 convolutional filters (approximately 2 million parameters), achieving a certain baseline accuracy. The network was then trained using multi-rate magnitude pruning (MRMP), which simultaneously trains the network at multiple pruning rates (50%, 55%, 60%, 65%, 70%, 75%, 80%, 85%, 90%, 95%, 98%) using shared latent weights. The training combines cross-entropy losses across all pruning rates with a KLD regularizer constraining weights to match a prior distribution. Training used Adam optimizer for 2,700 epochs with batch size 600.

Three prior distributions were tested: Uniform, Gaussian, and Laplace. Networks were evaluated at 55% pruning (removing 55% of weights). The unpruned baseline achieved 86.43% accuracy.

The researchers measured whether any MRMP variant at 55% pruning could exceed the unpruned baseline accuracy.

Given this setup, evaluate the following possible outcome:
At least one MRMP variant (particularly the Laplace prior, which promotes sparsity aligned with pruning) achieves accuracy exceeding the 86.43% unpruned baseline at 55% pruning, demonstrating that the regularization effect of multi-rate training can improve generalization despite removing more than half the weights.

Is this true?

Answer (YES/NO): YES